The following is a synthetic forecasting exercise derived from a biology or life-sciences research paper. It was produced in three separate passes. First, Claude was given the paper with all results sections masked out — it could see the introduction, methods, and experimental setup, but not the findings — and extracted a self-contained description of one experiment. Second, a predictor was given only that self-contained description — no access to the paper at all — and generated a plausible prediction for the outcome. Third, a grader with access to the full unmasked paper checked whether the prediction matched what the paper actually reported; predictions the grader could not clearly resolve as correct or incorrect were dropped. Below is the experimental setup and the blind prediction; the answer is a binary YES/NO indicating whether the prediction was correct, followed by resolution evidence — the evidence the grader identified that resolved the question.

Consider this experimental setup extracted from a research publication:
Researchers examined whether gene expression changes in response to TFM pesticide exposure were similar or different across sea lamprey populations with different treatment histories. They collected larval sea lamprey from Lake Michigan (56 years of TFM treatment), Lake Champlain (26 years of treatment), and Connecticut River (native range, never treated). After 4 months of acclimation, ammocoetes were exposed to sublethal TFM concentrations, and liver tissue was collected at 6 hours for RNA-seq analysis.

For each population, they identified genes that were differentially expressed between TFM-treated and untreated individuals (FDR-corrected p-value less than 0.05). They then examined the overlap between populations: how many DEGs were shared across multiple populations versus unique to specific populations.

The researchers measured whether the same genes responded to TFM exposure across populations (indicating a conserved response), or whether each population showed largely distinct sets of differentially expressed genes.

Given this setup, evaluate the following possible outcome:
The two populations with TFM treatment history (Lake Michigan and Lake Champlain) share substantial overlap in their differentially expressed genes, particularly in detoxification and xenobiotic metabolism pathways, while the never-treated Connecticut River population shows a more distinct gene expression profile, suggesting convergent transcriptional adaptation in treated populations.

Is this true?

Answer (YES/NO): NO